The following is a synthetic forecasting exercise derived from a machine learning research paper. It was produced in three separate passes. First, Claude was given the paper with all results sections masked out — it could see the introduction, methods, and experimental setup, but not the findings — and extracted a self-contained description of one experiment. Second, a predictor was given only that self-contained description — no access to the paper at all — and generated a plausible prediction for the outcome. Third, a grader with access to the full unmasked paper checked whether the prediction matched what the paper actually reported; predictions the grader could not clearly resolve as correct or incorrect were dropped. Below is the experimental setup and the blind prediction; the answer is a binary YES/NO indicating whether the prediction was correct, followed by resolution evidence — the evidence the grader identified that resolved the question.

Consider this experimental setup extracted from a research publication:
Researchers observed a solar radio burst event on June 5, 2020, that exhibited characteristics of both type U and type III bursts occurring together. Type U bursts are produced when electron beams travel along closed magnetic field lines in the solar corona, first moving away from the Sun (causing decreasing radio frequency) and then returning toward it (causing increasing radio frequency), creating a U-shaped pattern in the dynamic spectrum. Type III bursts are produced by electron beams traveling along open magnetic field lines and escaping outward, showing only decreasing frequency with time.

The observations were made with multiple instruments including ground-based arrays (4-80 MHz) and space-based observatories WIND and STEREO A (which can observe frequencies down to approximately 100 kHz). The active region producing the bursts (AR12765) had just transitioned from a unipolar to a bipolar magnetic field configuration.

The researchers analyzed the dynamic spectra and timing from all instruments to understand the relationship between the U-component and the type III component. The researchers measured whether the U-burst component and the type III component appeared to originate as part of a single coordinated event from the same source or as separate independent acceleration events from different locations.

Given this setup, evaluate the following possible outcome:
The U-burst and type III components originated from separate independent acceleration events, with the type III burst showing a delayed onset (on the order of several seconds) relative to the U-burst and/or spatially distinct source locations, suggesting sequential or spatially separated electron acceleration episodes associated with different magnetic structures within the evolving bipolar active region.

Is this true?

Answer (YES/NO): NO